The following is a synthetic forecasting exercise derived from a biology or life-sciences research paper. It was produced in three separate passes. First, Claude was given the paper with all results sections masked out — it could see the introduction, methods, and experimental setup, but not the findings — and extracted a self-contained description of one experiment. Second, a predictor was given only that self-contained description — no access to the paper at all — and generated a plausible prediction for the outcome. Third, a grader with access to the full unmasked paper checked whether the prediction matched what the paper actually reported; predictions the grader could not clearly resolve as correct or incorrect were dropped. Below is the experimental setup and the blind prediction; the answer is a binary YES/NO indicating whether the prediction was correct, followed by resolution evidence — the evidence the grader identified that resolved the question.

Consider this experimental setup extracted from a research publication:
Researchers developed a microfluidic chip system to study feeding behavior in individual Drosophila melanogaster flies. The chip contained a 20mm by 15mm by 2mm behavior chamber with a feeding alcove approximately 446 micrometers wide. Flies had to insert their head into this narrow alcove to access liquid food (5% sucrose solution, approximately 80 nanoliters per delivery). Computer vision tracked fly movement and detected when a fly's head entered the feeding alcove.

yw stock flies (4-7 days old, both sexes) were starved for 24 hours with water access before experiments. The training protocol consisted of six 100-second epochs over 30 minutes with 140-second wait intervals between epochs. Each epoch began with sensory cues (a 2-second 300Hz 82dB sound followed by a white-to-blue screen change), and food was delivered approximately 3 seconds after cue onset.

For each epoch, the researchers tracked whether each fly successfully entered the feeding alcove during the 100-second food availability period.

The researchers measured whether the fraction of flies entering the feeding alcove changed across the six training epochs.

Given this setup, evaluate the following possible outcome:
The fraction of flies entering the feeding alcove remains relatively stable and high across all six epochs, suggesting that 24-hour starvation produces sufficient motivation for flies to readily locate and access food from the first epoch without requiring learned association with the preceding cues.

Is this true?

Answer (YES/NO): NO